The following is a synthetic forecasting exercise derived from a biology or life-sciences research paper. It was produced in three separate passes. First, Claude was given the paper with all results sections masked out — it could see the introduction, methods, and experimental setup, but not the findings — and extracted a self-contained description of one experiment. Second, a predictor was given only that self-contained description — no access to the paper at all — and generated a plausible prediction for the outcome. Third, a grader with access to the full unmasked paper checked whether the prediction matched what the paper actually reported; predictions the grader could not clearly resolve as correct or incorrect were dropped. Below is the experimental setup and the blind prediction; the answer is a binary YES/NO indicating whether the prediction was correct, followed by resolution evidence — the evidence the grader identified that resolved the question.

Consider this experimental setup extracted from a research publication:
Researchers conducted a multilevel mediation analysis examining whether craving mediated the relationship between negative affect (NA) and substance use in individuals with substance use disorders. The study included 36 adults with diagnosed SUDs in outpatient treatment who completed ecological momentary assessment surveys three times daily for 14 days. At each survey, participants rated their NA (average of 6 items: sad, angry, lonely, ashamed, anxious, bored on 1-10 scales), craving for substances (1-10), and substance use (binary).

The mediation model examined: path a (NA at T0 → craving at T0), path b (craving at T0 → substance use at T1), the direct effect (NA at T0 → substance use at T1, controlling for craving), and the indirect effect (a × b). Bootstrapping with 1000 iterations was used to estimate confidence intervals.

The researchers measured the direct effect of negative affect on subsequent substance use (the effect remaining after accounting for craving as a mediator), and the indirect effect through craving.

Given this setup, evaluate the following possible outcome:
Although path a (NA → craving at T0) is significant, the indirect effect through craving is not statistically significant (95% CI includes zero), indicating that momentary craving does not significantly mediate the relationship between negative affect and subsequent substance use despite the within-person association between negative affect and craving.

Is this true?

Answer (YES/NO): NO